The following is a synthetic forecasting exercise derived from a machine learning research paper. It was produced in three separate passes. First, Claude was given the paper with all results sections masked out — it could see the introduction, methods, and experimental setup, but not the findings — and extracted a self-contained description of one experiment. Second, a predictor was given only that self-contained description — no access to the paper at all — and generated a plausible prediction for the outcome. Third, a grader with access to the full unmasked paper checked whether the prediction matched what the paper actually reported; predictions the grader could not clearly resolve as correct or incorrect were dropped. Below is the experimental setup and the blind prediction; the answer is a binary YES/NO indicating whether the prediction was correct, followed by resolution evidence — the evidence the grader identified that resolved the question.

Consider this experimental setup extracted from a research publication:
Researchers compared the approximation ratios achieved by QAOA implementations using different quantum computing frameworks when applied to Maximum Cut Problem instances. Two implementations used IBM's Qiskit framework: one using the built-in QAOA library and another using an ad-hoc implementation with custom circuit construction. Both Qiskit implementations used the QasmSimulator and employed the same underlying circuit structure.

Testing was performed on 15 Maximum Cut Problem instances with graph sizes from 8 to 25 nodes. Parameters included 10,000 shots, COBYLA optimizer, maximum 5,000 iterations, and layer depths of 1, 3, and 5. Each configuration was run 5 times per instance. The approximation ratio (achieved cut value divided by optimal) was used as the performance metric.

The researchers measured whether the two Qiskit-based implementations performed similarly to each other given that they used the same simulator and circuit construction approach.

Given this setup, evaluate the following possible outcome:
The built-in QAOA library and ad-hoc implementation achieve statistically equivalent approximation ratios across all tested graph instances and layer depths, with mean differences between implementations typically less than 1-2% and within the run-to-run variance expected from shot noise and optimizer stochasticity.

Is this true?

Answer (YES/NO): NO